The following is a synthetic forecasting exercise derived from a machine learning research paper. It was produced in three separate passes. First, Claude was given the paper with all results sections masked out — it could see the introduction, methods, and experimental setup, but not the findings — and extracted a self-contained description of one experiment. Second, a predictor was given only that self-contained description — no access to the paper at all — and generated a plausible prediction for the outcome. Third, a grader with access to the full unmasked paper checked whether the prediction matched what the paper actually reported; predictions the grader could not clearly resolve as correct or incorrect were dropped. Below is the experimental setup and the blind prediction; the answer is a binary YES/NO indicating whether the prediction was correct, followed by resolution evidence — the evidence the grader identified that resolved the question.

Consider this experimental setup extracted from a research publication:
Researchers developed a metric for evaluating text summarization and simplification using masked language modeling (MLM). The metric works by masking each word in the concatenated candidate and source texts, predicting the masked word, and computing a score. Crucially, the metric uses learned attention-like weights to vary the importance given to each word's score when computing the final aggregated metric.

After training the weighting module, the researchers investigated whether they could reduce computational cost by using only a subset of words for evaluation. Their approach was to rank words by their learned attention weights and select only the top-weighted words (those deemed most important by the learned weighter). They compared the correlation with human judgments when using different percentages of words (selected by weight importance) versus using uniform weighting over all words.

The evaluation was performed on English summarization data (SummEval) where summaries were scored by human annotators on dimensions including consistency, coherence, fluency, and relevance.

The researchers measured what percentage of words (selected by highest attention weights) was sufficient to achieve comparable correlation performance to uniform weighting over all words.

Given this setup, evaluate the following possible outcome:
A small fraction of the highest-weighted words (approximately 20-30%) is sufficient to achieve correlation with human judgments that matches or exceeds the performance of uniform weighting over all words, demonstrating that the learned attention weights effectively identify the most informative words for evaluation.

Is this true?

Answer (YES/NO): YES